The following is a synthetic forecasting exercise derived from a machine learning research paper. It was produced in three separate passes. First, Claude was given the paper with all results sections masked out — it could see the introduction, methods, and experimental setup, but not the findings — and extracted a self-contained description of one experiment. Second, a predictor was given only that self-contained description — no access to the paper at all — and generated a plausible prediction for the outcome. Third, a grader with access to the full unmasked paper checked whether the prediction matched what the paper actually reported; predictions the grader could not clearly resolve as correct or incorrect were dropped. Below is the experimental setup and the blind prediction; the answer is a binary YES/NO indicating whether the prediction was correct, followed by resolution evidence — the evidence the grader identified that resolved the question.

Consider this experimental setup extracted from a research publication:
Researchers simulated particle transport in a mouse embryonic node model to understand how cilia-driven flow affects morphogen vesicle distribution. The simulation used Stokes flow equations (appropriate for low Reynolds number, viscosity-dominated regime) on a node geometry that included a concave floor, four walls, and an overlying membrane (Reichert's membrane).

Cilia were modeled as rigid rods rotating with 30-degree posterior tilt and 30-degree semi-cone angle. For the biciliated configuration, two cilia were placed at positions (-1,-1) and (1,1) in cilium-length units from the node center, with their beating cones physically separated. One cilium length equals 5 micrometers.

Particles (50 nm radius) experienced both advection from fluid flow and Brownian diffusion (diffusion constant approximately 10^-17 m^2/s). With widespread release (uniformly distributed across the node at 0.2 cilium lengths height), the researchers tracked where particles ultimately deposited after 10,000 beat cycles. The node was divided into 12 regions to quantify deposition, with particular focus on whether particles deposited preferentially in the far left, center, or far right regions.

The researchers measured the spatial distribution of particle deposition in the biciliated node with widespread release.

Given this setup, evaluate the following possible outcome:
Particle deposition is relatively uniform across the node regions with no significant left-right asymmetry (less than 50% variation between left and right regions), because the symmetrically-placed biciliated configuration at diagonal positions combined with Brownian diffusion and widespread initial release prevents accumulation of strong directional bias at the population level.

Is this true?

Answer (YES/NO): NO